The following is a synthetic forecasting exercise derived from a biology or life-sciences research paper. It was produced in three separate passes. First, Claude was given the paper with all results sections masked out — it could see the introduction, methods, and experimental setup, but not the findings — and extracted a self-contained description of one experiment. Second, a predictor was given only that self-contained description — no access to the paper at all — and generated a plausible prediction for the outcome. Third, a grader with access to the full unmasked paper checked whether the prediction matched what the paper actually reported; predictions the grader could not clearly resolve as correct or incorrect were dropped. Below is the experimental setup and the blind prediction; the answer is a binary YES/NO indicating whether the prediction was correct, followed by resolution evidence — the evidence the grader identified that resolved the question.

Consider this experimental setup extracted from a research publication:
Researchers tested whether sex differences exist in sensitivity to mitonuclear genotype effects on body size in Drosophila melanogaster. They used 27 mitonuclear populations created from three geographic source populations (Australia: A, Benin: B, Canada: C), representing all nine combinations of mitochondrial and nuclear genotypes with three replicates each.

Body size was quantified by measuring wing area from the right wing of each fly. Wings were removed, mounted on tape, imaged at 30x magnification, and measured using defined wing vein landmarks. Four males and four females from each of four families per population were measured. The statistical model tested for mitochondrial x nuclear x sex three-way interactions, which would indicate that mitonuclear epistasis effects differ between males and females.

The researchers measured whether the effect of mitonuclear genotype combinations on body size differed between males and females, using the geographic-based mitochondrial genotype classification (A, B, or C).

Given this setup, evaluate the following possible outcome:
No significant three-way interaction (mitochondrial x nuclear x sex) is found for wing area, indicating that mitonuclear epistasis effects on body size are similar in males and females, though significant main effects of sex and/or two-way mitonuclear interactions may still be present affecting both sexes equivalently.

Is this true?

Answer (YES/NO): YES